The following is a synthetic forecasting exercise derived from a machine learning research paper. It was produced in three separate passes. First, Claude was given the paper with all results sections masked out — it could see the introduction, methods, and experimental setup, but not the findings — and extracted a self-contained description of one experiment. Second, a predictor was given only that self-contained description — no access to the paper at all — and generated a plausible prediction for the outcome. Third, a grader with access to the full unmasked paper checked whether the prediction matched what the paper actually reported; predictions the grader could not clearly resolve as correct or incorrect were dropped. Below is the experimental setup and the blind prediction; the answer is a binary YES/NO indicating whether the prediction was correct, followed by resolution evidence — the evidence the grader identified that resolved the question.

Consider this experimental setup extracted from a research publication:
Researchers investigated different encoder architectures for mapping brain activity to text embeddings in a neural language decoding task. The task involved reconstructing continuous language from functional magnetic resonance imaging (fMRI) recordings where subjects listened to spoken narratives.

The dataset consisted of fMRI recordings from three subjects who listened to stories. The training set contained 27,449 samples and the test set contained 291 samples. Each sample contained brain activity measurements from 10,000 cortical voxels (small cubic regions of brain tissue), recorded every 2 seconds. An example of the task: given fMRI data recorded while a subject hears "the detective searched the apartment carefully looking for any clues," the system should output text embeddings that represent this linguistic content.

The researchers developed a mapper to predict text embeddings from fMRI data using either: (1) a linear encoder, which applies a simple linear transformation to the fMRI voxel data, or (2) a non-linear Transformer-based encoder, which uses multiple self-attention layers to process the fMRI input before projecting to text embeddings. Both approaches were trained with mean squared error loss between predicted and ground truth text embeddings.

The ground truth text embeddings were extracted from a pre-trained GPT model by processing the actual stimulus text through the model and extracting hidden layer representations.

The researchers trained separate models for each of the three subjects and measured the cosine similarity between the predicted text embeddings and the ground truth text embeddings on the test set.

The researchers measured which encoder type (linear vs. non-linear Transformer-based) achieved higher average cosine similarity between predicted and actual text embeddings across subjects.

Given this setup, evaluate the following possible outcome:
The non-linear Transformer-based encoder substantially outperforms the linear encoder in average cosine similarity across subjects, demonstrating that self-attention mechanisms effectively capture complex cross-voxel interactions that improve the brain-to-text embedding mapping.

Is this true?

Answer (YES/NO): YES